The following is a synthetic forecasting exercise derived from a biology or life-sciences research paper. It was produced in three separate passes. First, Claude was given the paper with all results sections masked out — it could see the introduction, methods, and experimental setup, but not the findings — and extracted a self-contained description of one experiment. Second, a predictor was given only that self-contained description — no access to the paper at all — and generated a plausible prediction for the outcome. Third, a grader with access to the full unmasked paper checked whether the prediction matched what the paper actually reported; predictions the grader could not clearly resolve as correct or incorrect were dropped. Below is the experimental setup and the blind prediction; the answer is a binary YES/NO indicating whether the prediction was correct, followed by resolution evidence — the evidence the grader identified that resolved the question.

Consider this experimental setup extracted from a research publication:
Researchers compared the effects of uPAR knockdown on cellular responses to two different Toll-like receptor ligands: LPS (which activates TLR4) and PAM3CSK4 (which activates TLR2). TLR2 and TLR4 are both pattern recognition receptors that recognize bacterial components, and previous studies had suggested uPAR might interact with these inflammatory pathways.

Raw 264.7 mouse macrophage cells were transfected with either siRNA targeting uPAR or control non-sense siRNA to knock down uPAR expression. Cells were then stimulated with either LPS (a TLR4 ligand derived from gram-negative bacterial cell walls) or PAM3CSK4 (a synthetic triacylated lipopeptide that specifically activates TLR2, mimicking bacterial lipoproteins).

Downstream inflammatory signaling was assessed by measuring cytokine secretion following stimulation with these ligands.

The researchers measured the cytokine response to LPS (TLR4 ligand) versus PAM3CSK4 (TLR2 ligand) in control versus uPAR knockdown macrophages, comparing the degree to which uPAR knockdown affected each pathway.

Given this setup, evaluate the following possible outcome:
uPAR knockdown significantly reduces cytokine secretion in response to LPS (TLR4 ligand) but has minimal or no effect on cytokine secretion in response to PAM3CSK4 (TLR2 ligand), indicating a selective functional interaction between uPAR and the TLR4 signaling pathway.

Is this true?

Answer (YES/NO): NO